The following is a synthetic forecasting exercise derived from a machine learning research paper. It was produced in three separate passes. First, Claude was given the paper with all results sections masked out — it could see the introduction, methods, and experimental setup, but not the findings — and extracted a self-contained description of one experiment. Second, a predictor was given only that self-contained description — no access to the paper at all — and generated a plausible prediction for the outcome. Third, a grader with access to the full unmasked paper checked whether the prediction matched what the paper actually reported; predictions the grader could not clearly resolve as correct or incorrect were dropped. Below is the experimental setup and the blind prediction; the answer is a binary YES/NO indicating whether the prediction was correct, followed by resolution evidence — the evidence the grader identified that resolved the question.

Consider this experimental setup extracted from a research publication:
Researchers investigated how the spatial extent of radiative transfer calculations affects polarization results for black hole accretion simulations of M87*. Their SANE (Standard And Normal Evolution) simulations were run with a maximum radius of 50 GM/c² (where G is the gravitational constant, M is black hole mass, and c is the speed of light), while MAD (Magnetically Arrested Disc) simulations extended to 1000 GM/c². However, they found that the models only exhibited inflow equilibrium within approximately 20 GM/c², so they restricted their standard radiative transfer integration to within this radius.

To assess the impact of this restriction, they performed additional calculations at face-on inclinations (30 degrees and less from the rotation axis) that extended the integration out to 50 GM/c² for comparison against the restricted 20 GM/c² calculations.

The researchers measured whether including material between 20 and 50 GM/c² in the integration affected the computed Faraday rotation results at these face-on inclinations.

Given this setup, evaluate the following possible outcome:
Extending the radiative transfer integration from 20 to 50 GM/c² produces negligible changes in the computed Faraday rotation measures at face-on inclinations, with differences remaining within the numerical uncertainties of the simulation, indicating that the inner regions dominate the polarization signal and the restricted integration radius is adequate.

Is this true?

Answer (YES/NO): YES